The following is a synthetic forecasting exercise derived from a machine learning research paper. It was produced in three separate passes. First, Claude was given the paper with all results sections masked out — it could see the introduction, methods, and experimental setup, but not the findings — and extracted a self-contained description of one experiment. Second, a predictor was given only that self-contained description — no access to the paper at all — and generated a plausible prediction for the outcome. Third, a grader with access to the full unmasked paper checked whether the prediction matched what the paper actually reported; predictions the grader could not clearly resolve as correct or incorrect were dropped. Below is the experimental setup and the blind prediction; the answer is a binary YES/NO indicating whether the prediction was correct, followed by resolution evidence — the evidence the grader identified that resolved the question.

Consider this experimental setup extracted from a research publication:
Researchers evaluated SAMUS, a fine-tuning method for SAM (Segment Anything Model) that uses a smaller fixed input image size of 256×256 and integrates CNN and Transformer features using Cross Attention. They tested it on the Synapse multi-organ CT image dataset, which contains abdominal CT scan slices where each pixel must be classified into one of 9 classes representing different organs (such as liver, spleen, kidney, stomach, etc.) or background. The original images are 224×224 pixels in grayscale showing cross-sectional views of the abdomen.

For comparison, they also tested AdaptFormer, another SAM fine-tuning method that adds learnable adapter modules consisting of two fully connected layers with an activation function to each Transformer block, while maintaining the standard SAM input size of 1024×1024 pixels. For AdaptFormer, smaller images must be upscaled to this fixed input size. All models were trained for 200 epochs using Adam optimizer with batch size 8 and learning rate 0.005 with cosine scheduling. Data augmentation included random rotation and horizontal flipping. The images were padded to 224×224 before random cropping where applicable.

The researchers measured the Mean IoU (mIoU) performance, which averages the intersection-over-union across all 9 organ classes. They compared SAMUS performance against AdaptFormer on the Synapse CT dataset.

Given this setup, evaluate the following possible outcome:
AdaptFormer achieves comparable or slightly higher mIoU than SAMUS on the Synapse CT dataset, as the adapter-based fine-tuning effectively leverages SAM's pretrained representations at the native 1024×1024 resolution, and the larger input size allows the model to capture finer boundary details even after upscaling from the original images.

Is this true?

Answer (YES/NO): NO